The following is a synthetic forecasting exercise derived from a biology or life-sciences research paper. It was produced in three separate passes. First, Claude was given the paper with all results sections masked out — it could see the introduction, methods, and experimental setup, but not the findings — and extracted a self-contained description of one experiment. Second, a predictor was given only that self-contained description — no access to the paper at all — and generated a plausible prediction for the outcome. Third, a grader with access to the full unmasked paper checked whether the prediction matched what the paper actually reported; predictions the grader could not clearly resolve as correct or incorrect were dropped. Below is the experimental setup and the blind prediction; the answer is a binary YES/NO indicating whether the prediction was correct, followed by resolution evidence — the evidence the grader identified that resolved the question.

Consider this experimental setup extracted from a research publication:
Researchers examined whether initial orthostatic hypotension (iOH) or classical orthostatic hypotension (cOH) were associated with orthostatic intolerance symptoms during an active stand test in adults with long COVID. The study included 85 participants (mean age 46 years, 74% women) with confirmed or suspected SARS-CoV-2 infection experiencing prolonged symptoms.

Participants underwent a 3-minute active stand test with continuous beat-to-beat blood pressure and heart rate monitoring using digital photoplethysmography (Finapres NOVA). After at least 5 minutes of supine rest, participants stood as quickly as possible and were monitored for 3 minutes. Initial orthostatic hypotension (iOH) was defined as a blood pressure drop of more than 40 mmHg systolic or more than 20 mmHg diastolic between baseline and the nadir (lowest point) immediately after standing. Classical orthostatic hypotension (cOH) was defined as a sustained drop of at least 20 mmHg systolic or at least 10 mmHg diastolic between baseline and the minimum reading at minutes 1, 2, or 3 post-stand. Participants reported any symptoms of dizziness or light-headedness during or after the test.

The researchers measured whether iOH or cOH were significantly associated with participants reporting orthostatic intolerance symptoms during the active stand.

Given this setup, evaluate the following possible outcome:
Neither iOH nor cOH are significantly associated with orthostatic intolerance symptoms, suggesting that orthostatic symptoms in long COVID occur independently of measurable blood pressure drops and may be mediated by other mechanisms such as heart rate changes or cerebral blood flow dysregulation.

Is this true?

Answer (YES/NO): YES